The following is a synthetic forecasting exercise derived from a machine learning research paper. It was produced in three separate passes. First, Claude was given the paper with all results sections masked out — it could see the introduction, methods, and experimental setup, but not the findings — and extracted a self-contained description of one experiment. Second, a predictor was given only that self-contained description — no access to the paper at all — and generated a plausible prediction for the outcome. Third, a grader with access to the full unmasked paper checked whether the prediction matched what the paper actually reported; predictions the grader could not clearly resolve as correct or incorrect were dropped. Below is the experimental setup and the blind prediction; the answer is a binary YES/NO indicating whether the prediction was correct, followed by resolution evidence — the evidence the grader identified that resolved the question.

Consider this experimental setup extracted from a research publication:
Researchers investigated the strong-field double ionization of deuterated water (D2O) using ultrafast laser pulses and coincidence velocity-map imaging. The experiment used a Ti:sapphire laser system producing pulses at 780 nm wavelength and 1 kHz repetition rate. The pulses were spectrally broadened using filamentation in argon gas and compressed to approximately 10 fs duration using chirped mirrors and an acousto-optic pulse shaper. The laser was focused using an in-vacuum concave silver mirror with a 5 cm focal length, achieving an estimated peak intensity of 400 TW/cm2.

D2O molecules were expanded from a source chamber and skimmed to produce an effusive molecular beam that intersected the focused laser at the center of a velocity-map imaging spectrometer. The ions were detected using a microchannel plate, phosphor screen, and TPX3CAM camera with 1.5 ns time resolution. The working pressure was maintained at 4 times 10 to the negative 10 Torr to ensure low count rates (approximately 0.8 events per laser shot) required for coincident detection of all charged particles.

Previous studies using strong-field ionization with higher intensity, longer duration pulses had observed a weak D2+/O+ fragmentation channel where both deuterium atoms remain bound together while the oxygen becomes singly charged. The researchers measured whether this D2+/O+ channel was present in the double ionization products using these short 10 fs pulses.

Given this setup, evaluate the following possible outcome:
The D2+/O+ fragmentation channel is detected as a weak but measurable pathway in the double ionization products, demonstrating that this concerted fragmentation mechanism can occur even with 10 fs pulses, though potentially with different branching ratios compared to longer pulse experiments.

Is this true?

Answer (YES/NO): NO